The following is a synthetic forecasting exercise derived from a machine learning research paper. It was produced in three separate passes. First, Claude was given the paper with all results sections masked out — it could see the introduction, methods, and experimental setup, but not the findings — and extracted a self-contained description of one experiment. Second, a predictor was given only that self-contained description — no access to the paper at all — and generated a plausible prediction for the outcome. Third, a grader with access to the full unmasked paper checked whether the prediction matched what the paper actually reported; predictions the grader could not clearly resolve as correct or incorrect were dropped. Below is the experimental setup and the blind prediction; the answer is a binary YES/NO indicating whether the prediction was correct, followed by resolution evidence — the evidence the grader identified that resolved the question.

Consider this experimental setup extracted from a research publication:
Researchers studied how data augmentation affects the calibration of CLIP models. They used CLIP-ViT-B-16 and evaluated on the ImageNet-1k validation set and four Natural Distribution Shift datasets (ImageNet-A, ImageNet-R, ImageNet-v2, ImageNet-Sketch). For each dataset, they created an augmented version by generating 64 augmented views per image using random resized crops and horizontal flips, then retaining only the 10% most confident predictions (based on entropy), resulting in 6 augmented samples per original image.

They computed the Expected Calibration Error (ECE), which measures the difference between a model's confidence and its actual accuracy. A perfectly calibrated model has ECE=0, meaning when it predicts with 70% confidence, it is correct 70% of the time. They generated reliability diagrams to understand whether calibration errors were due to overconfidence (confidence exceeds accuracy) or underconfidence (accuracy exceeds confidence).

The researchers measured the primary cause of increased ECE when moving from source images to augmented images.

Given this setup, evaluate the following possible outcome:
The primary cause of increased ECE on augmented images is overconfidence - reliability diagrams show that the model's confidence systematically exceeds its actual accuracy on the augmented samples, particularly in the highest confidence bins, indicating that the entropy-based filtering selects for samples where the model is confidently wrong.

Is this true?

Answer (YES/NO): NO